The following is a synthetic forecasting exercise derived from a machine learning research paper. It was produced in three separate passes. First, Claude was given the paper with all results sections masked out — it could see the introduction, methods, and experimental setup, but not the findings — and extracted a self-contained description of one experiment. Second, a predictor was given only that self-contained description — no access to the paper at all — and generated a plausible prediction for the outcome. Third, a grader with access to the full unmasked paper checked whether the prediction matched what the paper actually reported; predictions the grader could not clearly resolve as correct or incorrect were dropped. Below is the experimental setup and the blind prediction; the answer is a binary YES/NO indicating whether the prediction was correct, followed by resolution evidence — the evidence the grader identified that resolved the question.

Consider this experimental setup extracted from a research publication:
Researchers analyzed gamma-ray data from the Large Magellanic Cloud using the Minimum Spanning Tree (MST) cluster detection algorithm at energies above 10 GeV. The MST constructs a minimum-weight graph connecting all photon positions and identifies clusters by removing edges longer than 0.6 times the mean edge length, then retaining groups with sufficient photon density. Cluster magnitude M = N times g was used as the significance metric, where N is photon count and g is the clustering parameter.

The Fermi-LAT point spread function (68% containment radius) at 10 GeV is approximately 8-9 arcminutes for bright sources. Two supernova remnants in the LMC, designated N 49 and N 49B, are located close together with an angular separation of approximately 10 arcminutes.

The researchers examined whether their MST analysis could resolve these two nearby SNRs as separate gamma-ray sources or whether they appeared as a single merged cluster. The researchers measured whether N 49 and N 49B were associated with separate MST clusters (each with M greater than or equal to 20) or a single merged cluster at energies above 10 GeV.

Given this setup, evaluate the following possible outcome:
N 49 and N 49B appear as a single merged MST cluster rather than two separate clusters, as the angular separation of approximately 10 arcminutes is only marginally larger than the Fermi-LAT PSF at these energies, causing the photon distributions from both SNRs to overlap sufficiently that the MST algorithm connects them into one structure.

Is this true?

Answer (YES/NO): NO